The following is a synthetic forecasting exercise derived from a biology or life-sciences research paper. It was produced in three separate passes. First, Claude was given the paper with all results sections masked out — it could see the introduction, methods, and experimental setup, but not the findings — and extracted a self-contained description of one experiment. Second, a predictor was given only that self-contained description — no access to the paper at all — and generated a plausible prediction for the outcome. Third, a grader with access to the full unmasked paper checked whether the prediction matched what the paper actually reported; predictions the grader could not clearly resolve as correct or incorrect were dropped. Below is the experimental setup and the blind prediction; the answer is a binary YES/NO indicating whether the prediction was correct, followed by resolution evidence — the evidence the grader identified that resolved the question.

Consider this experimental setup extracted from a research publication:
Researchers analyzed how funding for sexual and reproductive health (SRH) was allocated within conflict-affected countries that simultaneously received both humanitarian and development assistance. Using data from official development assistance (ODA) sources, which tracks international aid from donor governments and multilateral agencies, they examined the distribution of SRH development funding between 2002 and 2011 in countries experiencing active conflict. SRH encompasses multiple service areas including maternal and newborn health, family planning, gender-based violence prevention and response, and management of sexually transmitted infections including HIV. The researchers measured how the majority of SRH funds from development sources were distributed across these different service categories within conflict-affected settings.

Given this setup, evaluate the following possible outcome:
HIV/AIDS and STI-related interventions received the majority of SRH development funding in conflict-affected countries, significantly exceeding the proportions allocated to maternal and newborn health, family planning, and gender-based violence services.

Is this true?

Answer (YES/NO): YES